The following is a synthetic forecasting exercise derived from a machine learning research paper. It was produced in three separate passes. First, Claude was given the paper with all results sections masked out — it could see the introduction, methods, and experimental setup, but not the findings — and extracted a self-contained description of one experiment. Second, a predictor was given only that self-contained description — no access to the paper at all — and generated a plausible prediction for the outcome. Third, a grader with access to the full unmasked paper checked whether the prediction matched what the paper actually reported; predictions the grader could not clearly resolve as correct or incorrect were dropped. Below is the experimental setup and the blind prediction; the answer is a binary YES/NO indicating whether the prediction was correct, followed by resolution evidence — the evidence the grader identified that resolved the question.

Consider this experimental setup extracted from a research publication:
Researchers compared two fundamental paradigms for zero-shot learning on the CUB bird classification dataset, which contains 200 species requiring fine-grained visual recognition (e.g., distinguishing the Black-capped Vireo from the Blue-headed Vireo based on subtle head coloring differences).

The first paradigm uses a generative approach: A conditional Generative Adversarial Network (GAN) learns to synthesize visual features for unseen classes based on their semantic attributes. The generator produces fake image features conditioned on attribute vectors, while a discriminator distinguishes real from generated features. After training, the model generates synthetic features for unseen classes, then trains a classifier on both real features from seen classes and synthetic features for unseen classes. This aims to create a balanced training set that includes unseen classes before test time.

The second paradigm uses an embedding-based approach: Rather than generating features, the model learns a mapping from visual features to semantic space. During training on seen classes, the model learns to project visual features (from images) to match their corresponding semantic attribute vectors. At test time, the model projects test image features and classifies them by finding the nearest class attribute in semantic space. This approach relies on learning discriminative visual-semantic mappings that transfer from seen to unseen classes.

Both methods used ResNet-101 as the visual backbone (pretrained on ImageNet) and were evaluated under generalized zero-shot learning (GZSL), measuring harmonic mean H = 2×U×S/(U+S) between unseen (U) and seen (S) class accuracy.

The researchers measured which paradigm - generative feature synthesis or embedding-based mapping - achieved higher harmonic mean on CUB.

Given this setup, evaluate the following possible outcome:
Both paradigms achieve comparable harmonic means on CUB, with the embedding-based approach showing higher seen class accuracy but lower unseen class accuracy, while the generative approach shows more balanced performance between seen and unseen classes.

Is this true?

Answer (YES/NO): NO